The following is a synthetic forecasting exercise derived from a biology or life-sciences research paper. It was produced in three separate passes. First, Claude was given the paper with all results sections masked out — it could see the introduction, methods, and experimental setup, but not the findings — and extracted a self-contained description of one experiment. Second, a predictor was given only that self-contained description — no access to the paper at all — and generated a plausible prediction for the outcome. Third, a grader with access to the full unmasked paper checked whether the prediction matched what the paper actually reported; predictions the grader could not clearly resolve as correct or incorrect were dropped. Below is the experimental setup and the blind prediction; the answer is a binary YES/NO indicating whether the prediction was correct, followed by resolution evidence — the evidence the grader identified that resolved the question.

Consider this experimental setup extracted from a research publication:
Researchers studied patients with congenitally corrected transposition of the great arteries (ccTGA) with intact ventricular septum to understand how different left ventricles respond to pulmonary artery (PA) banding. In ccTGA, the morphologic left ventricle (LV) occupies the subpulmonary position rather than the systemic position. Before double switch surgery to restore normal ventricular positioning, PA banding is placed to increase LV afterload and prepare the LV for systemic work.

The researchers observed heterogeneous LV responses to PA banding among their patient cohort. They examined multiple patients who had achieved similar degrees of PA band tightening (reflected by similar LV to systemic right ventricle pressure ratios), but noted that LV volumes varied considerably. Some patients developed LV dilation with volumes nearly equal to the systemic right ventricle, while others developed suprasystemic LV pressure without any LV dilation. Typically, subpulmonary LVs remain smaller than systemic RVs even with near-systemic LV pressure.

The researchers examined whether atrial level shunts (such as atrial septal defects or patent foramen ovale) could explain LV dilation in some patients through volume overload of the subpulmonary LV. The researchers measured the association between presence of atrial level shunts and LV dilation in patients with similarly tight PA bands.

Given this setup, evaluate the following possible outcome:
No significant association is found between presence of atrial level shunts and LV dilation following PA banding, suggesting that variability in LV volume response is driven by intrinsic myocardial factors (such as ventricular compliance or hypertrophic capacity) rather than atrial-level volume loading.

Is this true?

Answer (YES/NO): NO